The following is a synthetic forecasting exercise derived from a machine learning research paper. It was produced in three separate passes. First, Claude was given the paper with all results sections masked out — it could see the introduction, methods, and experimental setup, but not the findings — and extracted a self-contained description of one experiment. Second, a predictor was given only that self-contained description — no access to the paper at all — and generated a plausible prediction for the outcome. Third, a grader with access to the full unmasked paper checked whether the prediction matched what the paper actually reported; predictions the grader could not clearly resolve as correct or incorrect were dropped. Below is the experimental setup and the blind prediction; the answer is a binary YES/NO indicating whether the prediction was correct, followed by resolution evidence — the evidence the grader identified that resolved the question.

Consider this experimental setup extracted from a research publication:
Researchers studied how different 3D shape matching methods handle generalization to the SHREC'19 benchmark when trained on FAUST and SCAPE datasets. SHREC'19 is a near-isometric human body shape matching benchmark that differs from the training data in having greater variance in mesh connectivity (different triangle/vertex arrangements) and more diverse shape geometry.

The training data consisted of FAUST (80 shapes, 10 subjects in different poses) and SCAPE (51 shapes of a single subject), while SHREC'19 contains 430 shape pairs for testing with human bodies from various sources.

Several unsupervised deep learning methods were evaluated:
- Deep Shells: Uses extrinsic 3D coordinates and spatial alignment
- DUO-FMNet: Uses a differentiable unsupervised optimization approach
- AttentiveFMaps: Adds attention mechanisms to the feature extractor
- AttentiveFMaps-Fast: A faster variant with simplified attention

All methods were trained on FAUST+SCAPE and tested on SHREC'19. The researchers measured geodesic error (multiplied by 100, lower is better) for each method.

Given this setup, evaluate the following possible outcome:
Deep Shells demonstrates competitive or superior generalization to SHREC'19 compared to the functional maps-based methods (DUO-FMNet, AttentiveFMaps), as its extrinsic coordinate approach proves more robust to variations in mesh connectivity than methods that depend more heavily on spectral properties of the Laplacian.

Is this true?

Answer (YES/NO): NO